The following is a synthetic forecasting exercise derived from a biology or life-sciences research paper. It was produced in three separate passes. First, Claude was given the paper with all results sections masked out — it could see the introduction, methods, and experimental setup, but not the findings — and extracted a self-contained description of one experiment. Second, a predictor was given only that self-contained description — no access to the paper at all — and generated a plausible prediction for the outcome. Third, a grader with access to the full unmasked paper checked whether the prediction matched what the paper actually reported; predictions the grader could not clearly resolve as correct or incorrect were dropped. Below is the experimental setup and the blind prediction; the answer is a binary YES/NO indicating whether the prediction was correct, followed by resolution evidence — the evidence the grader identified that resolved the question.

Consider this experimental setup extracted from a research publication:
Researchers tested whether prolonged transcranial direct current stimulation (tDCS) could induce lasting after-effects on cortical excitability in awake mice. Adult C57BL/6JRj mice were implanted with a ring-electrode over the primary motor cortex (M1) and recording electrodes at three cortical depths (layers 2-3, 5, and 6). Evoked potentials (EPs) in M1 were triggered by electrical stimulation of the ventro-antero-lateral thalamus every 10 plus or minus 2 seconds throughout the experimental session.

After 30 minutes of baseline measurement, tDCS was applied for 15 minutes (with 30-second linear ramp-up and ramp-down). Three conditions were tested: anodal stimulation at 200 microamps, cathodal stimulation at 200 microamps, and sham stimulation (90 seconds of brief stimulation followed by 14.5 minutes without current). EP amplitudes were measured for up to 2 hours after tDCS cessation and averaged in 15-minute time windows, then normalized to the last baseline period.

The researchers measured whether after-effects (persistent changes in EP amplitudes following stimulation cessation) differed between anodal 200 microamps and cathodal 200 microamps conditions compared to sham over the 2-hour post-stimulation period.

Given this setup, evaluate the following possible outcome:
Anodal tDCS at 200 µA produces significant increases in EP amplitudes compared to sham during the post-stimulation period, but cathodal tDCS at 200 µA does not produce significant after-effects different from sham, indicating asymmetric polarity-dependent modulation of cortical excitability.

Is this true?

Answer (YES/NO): YES